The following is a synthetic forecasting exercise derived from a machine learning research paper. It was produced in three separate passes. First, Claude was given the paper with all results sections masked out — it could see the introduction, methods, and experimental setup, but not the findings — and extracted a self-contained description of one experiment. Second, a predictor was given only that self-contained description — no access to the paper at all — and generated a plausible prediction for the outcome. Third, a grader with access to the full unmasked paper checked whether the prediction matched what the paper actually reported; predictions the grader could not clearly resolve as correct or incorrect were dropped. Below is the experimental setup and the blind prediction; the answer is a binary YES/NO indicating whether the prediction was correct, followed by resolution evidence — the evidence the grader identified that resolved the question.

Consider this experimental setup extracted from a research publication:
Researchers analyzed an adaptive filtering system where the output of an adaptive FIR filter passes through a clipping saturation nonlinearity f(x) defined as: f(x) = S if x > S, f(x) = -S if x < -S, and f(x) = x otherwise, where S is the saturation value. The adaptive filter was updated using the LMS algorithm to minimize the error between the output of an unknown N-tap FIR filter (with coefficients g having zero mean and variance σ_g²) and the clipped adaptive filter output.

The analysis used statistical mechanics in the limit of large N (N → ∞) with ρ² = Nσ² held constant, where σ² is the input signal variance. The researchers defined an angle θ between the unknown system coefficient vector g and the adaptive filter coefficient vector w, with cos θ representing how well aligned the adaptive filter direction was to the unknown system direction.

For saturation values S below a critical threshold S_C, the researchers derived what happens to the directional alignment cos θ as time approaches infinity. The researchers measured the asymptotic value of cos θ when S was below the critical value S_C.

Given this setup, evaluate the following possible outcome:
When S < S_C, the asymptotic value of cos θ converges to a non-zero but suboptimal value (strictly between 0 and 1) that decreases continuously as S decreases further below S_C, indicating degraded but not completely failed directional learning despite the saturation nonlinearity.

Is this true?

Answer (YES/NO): NO